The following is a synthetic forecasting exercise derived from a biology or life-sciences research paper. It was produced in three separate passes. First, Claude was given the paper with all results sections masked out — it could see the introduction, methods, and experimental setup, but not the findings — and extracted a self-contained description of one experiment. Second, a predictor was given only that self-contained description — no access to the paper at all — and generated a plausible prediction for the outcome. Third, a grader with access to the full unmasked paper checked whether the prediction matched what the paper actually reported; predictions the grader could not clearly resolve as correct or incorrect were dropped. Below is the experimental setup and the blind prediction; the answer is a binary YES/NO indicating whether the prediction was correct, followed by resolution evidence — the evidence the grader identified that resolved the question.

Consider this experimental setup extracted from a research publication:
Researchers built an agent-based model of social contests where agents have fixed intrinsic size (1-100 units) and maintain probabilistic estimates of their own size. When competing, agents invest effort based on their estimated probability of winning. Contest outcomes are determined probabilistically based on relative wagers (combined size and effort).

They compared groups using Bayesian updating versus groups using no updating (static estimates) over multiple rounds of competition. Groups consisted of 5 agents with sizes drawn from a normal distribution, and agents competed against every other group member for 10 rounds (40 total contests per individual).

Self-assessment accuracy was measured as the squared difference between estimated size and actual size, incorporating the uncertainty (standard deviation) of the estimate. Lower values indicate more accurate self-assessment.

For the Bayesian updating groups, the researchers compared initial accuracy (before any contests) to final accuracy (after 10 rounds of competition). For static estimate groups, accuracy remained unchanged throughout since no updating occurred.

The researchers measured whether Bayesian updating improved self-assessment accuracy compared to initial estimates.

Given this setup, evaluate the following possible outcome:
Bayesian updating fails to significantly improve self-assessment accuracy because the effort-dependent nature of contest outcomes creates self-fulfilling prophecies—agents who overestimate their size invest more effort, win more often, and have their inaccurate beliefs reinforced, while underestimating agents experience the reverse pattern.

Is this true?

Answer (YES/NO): NO